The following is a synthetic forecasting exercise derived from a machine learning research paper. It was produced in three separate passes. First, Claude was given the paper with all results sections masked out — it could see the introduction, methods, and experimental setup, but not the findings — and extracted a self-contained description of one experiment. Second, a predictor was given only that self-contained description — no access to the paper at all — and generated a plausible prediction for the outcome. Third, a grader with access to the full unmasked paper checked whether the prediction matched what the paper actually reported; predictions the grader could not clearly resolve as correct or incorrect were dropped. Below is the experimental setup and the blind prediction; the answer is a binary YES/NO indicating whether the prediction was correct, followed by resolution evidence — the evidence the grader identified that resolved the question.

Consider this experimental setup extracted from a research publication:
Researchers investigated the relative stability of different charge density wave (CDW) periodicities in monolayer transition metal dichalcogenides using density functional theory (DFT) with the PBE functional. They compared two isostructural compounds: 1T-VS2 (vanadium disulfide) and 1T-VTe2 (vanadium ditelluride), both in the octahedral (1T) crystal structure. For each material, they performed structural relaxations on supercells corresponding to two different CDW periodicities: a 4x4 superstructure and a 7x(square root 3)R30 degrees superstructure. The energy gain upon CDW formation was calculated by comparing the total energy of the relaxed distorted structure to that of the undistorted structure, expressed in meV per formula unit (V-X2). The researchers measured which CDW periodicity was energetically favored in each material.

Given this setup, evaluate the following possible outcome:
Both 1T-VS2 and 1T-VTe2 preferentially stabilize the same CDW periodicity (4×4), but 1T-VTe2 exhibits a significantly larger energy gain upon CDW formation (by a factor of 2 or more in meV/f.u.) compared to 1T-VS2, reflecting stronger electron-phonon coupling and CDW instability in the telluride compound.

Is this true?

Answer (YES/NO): NO